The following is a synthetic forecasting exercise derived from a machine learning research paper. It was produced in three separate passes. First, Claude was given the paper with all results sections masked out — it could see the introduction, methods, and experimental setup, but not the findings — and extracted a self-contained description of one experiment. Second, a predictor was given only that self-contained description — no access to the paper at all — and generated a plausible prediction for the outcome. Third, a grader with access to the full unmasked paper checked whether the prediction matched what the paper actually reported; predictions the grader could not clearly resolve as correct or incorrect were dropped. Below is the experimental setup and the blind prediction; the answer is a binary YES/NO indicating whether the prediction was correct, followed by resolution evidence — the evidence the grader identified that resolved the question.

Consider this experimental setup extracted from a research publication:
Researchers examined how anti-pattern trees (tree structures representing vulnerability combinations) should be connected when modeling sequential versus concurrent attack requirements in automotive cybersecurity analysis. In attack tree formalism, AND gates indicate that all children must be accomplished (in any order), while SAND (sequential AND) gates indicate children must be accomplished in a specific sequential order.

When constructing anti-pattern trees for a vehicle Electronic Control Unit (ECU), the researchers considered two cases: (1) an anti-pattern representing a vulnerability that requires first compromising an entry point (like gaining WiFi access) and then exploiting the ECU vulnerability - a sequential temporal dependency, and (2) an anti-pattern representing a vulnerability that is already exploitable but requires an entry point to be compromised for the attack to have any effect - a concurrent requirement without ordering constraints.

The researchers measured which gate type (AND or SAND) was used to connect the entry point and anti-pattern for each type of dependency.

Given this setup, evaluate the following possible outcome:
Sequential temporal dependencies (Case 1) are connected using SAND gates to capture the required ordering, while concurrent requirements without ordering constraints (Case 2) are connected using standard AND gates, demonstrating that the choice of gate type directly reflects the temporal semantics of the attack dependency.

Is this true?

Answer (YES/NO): YES